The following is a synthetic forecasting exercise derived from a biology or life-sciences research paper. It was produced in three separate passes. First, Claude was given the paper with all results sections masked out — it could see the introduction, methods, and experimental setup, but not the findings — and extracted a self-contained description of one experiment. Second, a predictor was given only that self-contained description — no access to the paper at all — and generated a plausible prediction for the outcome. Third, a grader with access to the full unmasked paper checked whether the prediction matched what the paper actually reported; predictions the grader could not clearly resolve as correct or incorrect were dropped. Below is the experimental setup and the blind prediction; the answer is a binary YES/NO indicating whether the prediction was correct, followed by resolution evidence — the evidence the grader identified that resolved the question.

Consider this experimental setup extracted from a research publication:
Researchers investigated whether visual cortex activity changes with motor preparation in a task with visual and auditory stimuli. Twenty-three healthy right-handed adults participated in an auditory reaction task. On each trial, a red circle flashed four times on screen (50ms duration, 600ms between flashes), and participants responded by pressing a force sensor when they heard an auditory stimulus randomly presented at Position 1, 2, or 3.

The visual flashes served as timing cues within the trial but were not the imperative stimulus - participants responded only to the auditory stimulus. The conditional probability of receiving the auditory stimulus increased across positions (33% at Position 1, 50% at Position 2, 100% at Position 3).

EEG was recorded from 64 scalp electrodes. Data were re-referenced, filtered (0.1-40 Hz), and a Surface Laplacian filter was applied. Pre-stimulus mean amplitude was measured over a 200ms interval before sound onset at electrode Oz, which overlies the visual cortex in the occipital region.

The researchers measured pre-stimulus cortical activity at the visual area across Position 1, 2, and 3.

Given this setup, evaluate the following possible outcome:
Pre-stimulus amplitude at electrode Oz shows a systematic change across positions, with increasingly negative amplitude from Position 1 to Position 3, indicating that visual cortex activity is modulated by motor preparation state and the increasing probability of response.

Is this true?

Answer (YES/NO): NO